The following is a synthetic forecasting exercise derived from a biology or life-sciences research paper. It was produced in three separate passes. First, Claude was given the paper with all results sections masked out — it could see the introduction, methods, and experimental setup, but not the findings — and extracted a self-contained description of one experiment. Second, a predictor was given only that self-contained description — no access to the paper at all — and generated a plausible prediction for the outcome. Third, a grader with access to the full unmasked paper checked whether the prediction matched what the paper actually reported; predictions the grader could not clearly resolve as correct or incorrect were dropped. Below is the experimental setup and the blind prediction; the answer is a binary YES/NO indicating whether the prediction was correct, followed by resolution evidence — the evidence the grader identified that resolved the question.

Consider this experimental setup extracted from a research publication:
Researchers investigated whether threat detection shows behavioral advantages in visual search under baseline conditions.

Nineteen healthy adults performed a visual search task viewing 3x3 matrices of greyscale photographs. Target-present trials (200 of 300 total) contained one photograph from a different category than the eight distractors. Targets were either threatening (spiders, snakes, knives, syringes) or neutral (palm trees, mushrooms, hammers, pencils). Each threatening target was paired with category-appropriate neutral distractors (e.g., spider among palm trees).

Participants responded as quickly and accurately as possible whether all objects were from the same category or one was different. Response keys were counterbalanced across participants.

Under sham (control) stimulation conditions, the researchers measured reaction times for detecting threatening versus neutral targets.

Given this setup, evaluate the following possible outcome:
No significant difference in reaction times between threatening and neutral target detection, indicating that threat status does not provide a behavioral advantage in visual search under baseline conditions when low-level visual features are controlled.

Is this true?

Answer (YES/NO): NO